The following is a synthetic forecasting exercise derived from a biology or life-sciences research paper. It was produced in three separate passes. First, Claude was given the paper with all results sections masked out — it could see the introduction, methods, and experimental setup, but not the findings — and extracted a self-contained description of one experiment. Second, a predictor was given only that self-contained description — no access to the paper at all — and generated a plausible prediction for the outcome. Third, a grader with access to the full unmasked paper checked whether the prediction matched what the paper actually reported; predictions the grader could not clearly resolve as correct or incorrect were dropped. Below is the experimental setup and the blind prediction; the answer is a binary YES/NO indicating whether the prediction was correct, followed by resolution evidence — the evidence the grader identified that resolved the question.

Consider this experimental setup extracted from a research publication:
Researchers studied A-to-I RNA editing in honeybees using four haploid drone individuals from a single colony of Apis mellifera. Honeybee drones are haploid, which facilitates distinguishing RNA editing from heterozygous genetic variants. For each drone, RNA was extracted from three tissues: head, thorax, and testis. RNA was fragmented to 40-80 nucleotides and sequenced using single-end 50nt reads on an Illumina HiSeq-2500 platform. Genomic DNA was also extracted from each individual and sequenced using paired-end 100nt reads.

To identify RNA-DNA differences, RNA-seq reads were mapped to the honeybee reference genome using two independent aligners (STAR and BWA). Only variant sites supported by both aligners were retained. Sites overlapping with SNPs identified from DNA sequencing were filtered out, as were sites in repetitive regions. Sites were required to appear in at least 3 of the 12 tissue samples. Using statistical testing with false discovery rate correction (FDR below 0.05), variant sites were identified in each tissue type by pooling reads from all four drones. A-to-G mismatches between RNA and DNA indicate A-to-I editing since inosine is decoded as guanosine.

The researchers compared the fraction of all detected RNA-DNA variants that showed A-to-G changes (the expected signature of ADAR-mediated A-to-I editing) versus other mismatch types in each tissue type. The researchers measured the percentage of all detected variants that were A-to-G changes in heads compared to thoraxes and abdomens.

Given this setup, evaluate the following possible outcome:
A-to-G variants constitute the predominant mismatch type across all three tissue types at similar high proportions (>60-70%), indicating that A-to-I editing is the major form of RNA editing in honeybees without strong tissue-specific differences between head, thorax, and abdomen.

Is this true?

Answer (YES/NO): NO